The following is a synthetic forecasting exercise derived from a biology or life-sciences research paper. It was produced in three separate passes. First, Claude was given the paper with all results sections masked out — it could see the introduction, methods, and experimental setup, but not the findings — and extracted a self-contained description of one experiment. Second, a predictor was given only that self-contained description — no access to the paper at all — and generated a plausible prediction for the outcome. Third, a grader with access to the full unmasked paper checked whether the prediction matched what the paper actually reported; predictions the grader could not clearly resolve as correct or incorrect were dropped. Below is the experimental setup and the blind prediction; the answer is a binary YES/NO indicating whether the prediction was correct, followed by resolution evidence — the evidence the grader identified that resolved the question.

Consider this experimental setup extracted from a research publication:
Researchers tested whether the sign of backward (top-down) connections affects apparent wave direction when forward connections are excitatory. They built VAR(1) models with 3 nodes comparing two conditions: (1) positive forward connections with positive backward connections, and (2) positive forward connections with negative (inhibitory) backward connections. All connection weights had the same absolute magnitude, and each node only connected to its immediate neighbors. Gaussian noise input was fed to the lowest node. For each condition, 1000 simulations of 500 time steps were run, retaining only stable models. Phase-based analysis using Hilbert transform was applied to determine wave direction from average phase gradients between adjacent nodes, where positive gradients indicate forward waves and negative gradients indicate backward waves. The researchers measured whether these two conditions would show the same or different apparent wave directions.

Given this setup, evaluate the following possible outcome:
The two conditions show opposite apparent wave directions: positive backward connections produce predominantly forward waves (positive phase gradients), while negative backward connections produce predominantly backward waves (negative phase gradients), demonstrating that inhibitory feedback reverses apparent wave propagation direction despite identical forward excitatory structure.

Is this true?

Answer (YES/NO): NO